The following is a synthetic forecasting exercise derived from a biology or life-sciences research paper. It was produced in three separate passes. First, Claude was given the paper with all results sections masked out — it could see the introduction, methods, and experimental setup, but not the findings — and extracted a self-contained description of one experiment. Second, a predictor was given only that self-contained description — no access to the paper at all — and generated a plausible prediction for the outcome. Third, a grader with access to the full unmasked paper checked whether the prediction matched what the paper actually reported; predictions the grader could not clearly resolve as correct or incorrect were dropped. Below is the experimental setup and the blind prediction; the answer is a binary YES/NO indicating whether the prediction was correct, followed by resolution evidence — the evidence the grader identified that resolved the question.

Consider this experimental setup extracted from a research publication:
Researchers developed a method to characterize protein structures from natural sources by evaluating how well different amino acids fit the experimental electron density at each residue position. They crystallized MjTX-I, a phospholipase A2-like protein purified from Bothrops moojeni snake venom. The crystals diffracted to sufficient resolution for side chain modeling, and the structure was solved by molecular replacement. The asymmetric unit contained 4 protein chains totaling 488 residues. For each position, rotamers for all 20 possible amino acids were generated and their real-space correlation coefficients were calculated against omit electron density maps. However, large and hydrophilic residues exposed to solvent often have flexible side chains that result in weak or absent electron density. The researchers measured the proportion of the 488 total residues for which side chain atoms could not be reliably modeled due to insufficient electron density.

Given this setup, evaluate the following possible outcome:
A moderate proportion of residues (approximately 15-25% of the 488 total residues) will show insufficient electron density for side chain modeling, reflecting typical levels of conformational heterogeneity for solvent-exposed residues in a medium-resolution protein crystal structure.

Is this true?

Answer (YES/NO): NO